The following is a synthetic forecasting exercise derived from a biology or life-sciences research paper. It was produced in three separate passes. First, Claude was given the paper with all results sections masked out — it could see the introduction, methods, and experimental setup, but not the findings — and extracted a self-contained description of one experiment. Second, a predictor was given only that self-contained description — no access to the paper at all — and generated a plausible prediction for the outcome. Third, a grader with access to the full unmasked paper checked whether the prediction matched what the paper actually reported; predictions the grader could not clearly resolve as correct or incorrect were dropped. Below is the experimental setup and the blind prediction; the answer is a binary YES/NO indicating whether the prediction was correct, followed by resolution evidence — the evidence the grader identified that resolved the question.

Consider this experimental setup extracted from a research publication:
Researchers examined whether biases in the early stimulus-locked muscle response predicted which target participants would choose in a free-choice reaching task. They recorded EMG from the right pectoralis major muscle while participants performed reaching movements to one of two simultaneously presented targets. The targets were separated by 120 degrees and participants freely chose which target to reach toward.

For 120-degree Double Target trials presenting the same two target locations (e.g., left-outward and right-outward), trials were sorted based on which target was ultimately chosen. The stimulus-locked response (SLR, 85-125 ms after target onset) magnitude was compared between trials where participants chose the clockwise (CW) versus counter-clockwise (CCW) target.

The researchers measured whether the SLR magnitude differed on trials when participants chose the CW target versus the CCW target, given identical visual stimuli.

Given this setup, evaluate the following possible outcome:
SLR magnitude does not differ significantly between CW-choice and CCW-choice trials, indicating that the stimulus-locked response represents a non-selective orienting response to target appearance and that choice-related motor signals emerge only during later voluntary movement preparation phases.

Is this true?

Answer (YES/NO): NO